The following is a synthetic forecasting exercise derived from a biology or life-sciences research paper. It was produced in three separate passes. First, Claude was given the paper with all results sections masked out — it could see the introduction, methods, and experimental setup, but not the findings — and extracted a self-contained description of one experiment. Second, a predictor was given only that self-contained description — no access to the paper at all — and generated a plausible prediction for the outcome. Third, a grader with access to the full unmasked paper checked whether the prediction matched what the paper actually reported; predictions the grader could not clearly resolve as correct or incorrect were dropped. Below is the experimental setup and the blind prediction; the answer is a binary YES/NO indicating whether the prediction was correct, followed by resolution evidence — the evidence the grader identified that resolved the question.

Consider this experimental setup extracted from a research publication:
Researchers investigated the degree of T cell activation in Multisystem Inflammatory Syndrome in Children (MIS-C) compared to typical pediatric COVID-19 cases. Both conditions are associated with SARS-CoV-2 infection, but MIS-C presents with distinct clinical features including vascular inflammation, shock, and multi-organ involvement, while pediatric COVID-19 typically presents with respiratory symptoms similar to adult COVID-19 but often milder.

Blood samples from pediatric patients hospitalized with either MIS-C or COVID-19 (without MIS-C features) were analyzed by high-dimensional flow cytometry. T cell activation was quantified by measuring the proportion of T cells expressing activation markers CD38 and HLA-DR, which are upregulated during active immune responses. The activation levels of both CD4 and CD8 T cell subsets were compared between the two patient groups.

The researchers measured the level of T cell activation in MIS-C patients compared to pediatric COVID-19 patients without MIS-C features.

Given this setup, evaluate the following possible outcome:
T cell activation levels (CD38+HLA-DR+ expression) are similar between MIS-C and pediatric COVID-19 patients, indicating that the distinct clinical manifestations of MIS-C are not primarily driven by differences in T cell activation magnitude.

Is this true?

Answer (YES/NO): NO